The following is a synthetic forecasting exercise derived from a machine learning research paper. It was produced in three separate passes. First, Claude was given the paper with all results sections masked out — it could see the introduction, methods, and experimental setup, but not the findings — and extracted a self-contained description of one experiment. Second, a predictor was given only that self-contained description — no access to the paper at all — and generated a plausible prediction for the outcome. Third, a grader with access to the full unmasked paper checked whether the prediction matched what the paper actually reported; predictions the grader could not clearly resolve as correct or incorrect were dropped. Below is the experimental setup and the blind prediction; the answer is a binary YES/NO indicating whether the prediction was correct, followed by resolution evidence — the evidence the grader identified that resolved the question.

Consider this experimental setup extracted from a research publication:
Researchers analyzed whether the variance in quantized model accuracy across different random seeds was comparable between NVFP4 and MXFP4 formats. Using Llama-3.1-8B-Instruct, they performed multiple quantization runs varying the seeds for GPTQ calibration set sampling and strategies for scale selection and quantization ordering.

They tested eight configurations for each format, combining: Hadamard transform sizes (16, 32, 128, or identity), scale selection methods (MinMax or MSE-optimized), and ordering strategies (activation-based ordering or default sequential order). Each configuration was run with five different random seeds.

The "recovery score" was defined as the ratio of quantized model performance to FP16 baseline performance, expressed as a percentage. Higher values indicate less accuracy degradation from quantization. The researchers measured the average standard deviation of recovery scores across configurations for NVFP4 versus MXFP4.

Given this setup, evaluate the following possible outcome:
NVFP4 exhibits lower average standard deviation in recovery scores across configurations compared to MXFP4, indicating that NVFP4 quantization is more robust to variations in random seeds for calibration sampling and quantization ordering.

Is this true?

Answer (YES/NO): YES